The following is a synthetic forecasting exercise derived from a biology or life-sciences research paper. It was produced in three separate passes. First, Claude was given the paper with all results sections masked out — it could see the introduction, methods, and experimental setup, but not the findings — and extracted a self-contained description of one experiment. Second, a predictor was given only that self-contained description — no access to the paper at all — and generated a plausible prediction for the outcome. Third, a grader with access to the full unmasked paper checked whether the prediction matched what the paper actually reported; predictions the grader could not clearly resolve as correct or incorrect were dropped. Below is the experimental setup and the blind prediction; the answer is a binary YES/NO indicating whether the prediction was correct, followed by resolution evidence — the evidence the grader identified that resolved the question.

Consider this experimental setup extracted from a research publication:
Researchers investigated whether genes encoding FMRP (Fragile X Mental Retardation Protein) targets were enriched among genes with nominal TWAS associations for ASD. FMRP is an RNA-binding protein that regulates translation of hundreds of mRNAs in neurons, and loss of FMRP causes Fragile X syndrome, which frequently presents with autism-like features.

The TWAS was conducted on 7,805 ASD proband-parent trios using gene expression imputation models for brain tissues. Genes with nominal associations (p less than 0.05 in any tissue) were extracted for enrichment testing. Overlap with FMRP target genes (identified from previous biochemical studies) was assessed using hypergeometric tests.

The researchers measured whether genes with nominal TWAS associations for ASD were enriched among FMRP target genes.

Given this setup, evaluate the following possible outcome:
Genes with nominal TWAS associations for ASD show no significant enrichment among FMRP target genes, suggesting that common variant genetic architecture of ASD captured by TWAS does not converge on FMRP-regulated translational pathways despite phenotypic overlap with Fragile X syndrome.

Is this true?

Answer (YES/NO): YES